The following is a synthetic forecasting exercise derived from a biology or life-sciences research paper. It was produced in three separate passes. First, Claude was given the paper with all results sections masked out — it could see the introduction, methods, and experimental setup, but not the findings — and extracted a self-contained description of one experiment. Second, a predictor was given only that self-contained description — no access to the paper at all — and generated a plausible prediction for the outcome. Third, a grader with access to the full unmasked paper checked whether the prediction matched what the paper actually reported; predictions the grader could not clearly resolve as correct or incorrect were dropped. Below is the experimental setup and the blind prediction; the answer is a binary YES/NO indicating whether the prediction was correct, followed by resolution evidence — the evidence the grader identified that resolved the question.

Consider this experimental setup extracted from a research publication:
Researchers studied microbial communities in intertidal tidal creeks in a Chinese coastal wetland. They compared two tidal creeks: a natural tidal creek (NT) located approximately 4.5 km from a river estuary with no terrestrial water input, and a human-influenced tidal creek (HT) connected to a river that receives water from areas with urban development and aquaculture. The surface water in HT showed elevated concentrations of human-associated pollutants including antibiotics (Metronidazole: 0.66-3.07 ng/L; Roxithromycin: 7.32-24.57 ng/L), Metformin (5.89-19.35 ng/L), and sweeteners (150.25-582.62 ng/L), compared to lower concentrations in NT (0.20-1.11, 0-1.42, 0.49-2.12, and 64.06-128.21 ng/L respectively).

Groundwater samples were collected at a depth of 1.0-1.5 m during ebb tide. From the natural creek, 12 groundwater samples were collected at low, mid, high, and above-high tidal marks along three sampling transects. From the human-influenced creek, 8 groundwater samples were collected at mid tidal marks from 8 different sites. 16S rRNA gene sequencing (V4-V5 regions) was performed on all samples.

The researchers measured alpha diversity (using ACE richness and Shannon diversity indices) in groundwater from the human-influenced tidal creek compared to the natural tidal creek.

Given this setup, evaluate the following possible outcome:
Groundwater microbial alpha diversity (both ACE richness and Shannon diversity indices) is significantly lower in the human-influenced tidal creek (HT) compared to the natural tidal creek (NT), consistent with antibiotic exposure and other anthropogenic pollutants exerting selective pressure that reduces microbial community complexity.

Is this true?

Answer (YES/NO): NO